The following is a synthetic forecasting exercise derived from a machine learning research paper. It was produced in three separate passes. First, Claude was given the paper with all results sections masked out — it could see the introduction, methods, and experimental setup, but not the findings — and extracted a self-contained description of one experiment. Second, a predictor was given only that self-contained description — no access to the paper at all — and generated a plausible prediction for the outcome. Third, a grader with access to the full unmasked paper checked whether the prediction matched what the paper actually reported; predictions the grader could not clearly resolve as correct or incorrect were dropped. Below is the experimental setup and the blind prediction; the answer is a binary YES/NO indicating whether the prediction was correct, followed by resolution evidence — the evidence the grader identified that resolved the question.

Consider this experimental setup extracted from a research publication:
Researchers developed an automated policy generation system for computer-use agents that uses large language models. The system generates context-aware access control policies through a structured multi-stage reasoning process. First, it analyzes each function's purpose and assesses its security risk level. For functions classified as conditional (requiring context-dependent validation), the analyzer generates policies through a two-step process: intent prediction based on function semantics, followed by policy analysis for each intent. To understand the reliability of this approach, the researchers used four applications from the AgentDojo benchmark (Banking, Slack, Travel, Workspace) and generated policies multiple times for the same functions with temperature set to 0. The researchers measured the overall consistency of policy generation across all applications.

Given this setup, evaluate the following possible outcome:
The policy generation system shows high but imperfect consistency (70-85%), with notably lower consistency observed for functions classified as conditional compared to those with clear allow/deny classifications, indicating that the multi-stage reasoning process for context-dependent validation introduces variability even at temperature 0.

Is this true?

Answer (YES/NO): NO